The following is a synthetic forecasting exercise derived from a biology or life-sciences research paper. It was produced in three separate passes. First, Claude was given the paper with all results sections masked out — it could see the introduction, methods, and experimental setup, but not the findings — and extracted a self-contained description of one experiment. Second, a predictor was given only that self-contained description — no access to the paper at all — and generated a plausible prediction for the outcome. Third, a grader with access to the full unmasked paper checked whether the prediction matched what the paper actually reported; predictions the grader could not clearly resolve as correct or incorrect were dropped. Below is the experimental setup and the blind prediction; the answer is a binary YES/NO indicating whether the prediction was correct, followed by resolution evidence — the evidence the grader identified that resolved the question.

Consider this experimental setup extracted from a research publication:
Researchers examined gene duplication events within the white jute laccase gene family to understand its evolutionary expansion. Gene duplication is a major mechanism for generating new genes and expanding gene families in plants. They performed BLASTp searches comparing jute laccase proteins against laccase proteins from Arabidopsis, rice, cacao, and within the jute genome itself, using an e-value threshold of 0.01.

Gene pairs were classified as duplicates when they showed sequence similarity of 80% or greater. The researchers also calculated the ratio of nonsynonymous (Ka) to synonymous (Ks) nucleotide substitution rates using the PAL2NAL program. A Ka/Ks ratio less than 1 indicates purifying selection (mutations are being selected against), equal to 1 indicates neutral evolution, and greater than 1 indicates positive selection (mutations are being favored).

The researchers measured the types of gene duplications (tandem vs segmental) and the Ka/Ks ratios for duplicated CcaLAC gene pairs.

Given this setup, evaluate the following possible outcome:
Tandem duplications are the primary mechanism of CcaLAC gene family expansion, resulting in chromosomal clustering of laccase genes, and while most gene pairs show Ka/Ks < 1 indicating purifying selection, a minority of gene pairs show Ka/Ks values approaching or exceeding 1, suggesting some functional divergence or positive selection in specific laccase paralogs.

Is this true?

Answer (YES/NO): NO